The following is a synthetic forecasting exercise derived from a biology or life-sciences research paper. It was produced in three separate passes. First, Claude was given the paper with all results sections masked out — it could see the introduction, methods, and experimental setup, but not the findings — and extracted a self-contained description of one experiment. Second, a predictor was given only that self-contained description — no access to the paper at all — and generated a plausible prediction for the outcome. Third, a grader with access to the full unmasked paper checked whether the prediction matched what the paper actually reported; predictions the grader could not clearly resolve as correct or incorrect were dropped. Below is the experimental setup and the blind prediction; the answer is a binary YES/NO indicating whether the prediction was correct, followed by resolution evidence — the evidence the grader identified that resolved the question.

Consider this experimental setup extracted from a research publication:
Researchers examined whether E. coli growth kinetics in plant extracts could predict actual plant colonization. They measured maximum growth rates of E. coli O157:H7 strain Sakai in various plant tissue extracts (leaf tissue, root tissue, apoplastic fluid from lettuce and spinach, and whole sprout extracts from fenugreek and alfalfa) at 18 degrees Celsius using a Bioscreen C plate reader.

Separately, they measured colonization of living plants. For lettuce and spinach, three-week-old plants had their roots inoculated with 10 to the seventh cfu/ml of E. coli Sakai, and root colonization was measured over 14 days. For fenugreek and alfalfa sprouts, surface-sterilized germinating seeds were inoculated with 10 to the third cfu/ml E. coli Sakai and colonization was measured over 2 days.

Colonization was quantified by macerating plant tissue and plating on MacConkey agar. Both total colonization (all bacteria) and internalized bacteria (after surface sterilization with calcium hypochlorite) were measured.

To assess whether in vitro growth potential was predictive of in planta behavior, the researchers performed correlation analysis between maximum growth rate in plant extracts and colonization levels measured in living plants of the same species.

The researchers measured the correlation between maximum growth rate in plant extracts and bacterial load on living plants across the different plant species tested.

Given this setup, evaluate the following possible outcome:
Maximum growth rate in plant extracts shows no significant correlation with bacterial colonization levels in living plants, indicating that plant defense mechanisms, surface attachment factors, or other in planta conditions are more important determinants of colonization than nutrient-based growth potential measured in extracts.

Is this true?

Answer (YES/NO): YES